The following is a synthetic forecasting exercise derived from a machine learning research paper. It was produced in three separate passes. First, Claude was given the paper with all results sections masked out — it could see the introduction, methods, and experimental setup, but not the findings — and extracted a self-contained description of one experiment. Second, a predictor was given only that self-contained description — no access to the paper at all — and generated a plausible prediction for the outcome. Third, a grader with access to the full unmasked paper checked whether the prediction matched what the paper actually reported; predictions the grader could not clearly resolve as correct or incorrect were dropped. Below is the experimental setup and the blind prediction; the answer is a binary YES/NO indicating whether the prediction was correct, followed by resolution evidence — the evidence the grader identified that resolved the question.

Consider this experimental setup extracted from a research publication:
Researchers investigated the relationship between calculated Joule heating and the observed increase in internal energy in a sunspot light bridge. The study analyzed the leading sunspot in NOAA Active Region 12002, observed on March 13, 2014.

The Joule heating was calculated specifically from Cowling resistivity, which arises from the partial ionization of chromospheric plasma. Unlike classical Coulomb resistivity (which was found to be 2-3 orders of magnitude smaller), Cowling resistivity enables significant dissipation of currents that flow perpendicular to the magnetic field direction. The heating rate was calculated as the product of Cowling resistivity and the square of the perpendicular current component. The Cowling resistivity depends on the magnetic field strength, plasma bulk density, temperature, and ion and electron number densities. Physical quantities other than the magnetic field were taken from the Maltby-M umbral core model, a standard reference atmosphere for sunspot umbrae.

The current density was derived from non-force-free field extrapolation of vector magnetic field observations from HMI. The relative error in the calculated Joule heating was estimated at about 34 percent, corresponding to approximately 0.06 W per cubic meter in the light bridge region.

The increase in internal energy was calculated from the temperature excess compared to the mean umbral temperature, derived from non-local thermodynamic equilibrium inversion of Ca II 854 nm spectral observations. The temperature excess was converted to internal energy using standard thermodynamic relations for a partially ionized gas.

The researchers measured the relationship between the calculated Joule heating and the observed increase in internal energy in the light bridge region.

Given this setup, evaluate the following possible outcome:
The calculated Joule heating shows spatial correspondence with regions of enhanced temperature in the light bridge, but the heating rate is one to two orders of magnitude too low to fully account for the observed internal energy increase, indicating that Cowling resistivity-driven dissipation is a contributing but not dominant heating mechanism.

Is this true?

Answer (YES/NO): NO